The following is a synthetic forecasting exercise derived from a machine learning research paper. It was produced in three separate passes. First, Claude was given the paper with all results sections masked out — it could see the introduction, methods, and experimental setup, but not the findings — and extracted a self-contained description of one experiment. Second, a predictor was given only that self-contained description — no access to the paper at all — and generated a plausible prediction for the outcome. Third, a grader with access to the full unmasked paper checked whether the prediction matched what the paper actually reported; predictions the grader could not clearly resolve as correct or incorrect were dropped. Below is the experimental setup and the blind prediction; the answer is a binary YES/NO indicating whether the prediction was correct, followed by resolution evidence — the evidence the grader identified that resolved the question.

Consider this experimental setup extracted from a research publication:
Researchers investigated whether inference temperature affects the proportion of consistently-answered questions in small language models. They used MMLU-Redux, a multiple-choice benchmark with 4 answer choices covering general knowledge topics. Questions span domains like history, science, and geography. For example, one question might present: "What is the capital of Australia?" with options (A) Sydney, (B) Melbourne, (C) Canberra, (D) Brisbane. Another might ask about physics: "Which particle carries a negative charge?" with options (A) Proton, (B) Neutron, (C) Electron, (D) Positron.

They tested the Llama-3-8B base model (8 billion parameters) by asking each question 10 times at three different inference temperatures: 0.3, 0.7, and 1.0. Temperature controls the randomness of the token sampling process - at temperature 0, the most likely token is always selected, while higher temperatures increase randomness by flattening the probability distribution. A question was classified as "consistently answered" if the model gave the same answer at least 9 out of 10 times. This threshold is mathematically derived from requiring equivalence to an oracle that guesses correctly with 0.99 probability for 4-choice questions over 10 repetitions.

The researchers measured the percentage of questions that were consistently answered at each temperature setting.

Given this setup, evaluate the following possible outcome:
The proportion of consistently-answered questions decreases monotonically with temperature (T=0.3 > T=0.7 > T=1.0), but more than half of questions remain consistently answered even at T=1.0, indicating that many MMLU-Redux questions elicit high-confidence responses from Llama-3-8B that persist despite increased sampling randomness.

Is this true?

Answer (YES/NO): NO